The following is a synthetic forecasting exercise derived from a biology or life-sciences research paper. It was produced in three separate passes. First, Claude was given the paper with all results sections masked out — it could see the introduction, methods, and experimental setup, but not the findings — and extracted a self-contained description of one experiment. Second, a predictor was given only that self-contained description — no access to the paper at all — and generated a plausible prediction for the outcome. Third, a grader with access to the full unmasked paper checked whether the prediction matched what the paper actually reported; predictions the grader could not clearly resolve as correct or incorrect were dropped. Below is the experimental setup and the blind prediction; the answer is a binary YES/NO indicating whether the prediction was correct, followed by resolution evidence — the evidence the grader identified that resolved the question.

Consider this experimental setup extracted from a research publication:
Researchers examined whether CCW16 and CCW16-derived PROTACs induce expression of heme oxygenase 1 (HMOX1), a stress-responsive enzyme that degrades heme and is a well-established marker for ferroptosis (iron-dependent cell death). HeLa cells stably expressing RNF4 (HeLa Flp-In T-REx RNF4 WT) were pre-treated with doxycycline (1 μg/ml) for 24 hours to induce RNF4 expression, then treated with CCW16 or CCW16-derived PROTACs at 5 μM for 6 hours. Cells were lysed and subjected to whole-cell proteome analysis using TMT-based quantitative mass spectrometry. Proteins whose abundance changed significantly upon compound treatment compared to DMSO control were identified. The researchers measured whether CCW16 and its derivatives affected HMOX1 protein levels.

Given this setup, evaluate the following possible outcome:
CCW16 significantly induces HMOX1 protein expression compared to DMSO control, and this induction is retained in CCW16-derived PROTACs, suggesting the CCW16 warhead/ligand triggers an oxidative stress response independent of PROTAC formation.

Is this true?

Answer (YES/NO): YES